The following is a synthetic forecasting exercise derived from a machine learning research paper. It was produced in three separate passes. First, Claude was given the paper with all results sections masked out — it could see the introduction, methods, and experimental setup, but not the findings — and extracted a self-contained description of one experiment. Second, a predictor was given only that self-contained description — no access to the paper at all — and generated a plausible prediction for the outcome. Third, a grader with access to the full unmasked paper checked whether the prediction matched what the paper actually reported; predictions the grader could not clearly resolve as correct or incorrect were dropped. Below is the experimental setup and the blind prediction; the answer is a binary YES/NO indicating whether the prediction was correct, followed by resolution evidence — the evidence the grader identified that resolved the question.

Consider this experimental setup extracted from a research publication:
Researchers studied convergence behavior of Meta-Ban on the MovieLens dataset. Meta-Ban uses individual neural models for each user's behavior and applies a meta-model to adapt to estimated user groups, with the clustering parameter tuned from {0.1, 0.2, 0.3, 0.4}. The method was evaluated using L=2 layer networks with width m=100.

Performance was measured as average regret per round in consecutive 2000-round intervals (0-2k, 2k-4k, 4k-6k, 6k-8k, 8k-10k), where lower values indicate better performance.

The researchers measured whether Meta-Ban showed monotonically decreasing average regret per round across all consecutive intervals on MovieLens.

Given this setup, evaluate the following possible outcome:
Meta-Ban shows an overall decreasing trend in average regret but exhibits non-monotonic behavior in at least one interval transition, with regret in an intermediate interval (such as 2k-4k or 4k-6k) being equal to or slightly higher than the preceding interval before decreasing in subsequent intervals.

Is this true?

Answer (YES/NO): NO